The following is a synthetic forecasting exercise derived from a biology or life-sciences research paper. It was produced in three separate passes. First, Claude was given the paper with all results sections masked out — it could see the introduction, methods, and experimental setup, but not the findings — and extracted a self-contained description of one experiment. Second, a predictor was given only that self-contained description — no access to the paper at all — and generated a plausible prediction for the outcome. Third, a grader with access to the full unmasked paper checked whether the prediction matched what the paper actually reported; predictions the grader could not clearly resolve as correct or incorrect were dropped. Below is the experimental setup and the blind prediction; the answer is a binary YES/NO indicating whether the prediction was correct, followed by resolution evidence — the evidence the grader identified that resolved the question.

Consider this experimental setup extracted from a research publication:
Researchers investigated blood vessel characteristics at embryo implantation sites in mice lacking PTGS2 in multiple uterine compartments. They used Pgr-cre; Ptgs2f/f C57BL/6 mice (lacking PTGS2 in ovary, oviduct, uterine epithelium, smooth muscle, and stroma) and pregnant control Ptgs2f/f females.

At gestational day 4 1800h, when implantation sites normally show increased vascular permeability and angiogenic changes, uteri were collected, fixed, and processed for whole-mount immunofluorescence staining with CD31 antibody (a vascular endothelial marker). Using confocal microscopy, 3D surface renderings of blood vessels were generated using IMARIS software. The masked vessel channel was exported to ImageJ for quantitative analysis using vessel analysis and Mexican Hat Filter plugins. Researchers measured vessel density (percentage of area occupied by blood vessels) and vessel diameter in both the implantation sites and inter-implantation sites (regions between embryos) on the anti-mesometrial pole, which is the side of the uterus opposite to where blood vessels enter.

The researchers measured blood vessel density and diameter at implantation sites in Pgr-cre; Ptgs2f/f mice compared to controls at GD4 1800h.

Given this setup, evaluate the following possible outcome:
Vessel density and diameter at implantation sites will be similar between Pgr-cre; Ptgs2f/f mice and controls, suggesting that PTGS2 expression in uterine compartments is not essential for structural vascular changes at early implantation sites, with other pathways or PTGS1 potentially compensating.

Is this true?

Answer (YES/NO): NO